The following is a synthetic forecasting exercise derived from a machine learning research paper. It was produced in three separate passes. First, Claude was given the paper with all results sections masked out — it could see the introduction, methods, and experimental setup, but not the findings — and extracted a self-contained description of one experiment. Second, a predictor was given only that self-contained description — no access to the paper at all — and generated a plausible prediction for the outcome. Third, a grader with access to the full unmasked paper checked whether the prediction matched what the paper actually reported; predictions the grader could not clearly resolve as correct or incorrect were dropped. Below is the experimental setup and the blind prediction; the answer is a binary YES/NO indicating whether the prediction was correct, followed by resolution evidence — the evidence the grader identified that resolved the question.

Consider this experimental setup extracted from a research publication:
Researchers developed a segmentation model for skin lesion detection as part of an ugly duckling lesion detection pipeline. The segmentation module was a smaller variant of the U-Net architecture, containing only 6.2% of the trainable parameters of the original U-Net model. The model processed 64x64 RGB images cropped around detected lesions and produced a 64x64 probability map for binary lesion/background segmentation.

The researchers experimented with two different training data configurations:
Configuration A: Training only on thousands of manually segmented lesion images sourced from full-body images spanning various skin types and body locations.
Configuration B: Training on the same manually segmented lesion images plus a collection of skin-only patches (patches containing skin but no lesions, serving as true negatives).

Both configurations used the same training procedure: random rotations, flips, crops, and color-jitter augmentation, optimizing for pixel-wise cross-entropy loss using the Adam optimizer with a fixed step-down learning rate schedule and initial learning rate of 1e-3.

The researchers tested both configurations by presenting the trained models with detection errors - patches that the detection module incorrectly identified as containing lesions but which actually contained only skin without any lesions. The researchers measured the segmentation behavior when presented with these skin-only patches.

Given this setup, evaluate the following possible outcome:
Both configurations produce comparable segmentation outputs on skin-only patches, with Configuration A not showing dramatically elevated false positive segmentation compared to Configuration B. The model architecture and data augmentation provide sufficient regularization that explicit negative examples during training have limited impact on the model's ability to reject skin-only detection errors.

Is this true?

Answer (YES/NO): NO